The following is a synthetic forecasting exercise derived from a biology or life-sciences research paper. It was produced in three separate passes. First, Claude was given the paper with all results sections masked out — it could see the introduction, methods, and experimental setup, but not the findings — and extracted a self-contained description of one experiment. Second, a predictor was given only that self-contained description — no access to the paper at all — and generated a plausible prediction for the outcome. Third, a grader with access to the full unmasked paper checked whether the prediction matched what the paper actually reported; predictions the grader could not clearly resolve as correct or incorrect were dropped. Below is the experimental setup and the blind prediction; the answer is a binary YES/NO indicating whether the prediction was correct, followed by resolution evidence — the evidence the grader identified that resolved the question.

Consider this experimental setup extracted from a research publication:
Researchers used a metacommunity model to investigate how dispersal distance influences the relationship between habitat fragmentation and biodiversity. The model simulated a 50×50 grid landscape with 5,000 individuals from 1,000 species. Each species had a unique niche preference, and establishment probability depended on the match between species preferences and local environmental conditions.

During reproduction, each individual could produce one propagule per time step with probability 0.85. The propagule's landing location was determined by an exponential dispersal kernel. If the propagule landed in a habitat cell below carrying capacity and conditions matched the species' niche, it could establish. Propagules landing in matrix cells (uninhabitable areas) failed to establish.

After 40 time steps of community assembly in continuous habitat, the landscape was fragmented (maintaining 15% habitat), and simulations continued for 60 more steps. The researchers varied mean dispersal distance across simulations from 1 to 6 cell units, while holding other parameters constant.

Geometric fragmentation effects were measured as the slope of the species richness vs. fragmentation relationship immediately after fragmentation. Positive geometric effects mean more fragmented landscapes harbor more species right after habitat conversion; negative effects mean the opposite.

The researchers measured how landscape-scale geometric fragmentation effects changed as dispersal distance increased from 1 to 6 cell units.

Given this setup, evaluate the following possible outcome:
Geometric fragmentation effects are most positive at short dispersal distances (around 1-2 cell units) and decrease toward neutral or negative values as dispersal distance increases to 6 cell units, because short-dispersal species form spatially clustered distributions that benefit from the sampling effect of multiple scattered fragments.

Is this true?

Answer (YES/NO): YES